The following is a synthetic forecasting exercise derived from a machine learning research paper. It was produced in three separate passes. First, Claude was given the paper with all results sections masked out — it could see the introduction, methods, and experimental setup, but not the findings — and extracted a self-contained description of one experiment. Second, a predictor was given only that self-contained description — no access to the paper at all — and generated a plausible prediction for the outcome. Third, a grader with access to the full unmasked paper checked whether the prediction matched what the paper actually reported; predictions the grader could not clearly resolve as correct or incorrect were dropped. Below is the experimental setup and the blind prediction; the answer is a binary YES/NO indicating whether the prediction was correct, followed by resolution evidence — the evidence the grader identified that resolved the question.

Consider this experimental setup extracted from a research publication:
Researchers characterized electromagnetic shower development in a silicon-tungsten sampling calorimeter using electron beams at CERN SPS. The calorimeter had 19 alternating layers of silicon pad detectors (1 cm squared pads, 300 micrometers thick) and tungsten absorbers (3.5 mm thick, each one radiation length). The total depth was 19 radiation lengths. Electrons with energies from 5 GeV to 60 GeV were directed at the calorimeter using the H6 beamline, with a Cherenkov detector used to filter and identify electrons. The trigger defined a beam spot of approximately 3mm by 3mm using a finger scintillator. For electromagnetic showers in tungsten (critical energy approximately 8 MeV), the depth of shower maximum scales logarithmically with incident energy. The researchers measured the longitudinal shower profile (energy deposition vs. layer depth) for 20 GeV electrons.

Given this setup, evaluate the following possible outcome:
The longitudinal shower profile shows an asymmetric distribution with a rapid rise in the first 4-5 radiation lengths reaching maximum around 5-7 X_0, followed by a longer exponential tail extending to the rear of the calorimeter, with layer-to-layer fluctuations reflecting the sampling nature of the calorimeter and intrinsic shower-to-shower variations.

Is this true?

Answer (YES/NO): NO